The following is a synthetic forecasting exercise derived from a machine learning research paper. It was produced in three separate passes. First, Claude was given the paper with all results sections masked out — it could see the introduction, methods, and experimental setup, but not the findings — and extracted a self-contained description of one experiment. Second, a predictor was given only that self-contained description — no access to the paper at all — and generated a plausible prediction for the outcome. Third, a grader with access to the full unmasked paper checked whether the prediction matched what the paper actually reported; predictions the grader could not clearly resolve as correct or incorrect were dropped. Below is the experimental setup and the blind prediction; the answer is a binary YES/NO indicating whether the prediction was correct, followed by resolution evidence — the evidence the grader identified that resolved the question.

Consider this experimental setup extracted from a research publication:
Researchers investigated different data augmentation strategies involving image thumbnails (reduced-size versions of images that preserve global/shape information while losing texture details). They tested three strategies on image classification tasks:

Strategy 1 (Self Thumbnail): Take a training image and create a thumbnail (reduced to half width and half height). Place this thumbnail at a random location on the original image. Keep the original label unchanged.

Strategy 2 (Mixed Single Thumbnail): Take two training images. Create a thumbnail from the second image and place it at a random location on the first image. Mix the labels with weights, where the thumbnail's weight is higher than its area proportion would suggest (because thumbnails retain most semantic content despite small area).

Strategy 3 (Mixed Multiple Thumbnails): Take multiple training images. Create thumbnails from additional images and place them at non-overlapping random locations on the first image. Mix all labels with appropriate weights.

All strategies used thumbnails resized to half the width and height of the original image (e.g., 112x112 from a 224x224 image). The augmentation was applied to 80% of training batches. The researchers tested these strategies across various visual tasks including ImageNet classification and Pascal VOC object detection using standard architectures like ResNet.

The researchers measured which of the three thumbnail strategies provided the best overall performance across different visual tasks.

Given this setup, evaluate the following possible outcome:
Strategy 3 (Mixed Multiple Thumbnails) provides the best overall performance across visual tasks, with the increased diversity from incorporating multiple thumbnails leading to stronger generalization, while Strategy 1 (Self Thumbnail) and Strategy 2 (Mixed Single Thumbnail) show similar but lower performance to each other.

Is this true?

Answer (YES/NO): NO